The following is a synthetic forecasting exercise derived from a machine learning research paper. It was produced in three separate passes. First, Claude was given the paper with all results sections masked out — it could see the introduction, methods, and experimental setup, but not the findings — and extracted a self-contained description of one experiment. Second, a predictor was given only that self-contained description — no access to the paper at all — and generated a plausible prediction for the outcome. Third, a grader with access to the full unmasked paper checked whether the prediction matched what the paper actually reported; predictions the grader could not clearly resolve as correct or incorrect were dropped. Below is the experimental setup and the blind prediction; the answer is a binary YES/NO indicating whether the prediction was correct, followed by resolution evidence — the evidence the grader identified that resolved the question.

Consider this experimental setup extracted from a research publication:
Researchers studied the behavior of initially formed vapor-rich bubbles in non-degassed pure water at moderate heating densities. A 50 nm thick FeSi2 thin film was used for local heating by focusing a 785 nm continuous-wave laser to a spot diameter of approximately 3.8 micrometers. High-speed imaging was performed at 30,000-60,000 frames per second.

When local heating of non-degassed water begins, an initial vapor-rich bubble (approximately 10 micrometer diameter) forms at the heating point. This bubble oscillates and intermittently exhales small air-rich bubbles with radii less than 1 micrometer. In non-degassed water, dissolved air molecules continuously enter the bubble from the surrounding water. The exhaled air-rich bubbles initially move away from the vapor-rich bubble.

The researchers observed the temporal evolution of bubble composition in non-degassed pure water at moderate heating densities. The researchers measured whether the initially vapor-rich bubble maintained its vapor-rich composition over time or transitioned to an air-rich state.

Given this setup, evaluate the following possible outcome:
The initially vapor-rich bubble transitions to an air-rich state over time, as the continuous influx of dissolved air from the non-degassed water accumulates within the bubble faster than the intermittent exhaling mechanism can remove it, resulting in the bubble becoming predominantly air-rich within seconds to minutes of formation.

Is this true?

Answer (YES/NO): NO